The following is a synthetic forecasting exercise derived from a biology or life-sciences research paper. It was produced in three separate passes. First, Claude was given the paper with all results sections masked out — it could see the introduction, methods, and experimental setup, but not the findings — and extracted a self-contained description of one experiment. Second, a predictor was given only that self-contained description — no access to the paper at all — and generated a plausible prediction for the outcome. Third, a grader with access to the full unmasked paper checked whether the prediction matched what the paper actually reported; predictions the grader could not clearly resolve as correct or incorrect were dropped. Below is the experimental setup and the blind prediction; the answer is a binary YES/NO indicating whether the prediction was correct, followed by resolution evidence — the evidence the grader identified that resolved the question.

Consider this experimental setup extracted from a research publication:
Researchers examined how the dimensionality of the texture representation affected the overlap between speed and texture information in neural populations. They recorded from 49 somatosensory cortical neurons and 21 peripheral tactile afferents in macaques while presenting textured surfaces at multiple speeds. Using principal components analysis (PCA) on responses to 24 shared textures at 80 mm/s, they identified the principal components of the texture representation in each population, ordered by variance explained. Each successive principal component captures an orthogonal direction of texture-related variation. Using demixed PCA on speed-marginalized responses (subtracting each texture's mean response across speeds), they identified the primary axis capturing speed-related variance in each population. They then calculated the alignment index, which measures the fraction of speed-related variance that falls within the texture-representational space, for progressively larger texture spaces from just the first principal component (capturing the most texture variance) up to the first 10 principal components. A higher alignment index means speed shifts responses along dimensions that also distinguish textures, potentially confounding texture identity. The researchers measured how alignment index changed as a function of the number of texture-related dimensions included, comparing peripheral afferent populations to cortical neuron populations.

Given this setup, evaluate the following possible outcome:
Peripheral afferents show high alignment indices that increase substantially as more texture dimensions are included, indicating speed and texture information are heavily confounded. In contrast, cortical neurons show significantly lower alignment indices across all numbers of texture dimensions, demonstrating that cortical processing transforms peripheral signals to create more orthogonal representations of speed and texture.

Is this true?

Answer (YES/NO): YES